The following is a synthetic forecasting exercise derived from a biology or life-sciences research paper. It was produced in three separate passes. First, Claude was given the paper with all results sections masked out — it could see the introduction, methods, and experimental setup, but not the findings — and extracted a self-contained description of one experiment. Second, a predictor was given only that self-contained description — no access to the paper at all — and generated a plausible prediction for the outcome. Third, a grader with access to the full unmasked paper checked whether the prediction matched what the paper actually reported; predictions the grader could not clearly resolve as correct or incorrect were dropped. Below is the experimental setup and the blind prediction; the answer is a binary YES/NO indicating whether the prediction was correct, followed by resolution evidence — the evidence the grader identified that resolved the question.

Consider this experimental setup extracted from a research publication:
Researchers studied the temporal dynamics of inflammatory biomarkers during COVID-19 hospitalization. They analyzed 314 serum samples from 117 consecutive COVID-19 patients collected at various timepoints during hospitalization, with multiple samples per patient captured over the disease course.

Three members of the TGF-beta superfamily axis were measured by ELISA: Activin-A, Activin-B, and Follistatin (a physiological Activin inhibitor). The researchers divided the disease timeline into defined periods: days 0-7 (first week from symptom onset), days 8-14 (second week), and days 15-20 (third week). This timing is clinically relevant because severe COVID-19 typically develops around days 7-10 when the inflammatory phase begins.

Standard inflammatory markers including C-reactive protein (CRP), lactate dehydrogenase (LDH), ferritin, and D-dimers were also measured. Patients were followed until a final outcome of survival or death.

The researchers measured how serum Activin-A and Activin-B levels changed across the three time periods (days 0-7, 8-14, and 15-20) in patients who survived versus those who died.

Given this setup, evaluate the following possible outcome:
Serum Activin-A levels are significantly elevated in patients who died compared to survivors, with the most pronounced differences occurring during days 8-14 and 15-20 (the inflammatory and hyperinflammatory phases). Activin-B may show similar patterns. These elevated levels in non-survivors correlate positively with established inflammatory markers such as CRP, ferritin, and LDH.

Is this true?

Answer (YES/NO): NO